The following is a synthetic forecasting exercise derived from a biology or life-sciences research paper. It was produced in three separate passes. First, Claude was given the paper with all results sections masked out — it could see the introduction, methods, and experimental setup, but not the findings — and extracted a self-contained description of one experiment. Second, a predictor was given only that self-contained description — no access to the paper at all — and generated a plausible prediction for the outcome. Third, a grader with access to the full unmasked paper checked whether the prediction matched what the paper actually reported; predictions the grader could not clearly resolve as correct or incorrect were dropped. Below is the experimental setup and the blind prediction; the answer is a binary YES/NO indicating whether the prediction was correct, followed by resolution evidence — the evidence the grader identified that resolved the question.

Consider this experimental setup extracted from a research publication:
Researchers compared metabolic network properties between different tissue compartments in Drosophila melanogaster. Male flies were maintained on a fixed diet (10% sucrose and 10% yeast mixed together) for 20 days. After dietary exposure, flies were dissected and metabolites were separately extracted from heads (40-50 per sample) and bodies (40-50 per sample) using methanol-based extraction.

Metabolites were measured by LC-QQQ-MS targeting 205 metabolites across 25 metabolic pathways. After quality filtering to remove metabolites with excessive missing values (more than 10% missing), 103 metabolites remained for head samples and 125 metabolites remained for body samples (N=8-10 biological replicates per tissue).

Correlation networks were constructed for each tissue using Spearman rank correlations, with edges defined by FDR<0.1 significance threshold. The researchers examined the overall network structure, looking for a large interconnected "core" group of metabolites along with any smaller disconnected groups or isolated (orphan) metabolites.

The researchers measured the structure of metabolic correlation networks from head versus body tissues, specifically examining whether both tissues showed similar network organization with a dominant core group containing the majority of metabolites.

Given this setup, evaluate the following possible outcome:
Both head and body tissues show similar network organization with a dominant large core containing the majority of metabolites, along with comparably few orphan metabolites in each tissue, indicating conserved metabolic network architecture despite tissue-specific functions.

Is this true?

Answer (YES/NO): YES